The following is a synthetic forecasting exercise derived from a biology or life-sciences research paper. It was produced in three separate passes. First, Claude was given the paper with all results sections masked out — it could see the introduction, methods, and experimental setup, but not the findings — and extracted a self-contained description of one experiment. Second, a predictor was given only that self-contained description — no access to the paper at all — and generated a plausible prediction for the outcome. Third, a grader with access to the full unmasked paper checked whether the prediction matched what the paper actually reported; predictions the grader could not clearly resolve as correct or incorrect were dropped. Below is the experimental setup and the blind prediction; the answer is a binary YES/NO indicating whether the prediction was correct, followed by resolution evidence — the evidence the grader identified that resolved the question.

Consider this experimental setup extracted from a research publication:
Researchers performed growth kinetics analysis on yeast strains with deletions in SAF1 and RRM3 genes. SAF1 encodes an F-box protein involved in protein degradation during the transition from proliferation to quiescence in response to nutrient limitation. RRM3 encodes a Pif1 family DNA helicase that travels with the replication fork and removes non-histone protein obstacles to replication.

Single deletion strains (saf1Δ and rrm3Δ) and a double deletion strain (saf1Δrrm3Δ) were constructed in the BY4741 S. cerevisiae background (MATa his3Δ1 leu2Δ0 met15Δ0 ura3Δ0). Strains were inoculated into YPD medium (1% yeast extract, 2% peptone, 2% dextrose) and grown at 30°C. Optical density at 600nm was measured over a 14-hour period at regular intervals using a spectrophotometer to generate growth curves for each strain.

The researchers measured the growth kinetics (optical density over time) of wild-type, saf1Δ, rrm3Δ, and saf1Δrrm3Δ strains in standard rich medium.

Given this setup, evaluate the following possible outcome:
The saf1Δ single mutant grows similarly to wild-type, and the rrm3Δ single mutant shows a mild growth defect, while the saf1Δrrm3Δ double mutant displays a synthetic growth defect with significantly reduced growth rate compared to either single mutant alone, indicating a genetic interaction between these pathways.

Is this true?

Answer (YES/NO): NO